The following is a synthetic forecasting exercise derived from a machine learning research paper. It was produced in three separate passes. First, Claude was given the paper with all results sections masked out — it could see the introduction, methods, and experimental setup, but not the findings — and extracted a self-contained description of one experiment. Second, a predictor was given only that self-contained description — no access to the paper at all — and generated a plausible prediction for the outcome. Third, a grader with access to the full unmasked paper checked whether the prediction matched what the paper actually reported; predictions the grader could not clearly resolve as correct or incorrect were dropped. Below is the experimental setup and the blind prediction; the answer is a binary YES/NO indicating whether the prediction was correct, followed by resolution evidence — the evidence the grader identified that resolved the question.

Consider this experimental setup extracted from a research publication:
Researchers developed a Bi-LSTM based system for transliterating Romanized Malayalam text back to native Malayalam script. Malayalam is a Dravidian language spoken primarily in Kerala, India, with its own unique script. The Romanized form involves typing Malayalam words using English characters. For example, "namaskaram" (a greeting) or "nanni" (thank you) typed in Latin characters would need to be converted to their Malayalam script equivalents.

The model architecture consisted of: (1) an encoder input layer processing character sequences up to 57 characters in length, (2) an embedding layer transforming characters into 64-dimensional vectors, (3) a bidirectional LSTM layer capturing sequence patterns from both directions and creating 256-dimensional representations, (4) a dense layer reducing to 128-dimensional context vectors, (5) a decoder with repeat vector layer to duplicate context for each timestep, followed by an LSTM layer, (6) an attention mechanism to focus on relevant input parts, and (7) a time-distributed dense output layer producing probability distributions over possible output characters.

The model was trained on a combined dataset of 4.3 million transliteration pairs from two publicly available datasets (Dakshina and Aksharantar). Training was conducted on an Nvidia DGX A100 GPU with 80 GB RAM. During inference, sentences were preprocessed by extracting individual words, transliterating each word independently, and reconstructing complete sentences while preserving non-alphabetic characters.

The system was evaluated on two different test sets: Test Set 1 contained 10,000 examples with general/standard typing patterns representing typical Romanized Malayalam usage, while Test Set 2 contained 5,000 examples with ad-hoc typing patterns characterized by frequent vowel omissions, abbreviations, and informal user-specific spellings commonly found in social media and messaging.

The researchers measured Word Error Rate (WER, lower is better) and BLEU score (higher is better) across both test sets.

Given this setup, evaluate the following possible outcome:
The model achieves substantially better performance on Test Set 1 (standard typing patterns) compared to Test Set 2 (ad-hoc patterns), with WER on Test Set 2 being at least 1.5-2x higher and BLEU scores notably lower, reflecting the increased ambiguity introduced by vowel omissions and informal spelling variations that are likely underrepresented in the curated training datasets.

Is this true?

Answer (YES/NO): YES